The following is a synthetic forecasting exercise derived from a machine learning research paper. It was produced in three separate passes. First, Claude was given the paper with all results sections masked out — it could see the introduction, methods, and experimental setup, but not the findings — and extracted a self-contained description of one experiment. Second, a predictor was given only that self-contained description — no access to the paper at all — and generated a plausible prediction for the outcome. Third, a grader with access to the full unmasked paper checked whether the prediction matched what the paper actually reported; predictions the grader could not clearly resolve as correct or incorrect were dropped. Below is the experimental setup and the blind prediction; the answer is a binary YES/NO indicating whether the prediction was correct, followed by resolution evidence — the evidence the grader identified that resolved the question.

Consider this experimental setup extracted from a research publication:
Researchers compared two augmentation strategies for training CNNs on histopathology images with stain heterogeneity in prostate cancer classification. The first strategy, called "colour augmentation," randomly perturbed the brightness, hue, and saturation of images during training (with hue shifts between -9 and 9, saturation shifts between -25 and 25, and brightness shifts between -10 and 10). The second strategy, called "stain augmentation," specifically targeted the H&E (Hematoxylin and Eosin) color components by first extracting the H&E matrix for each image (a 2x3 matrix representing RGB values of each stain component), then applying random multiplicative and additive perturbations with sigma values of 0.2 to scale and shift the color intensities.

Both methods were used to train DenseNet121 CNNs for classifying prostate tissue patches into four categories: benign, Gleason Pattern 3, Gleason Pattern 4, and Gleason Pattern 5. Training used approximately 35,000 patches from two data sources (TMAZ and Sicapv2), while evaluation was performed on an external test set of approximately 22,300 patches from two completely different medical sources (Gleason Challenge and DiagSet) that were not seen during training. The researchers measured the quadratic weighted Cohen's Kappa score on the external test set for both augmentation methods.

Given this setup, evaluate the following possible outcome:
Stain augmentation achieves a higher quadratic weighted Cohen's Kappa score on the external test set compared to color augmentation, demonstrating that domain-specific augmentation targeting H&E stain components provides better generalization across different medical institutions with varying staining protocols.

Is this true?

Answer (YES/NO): NO